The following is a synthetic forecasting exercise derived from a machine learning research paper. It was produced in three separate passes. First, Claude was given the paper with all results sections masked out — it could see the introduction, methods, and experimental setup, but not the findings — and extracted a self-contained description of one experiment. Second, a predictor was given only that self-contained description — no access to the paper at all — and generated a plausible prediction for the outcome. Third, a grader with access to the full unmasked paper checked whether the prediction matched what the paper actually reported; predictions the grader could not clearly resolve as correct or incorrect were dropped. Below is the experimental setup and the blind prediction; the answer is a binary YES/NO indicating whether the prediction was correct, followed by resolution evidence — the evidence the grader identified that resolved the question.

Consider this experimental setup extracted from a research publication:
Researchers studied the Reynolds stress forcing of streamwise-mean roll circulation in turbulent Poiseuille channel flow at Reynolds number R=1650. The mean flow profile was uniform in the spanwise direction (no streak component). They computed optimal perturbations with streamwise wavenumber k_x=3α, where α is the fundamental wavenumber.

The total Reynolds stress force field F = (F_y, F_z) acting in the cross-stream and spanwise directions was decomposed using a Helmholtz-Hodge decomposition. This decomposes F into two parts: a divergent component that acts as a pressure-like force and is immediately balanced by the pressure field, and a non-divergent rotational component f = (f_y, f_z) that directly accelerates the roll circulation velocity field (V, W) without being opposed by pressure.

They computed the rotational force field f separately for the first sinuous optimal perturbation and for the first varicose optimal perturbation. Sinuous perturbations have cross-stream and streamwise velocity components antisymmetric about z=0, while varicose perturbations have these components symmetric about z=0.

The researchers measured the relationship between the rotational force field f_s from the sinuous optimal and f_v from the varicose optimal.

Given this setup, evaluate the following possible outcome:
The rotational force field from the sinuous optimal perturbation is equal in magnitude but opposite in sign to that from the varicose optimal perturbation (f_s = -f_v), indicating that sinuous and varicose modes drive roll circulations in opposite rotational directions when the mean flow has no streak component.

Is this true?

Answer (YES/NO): YES